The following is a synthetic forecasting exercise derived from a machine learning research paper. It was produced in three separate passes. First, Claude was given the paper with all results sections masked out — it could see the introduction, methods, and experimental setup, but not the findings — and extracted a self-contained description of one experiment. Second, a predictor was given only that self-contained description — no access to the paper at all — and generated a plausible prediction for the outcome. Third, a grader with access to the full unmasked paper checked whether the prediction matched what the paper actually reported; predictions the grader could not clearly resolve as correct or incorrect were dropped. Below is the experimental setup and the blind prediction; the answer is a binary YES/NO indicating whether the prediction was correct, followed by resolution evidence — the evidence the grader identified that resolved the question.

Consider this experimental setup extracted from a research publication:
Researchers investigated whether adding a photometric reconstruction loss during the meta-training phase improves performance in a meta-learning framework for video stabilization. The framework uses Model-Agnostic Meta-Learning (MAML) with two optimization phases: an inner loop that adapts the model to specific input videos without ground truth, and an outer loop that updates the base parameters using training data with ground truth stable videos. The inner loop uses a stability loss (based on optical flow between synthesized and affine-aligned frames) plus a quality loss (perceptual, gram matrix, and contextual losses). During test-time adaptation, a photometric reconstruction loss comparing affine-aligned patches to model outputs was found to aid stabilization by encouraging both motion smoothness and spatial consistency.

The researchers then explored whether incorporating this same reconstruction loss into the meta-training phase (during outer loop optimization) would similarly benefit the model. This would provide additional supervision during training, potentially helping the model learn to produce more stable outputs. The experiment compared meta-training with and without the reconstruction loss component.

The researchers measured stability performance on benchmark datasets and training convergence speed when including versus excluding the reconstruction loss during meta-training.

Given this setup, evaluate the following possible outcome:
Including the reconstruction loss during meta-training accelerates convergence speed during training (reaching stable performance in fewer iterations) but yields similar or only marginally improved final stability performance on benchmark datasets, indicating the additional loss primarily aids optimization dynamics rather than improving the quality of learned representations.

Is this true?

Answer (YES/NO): NO